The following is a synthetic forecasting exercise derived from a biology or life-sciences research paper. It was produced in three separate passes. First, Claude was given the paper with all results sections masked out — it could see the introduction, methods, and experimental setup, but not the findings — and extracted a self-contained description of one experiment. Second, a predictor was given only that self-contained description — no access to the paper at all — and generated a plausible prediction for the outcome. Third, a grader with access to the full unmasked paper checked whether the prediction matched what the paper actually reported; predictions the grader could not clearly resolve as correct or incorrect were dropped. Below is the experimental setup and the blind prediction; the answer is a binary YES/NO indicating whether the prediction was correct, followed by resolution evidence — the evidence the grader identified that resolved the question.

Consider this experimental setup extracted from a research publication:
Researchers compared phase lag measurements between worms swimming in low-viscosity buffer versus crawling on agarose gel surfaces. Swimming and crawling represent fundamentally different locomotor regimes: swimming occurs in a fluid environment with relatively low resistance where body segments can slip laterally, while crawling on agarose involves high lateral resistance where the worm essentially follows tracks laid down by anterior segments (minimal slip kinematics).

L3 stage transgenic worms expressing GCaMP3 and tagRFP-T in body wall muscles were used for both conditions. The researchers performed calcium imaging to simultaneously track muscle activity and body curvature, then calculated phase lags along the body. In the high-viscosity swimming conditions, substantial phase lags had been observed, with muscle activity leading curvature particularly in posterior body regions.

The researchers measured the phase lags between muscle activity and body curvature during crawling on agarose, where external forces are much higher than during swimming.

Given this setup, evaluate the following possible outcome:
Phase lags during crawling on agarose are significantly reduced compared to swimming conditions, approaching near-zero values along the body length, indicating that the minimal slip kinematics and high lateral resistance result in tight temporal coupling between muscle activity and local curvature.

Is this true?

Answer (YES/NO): NO